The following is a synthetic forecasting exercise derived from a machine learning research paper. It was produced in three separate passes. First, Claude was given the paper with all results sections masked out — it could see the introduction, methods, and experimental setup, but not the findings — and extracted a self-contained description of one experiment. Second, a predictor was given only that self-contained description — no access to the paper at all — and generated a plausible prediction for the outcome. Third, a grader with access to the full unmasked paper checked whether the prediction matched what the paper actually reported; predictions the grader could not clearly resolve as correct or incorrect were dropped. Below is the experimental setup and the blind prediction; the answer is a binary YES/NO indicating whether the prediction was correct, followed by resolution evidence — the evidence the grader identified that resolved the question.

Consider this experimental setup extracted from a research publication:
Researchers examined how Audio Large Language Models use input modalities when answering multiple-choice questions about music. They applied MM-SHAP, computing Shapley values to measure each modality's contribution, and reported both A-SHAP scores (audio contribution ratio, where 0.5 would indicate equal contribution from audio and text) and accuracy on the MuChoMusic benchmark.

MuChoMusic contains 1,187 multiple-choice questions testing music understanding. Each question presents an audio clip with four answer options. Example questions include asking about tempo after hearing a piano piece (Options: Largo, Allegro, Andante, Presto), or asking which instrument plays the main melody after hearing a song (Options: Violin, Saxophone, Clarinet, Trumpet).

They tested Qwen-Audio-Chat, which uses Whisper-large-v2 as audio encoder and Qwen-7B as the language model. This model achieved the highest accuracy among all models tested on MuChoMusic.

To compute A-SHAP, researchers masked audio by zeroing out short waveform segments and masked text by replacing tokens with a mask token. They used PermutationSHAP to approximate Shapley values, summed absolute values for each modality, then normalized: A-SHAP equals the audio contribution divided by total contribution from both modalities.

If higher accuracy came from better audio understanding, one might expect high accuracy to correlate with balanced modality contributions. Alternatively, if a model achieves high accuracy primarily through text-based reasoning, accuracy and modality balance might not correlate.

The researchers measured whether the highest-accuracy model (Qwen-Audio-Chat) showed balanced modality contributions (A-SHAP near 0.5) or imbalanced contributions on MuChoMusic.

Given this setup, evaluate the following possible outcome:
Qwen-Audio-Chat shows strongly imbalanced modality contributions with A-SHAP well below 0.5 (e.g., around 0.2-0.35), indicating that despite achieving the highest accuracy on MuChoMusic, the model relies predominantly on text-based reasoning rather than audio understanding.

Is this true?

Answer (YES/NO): YES